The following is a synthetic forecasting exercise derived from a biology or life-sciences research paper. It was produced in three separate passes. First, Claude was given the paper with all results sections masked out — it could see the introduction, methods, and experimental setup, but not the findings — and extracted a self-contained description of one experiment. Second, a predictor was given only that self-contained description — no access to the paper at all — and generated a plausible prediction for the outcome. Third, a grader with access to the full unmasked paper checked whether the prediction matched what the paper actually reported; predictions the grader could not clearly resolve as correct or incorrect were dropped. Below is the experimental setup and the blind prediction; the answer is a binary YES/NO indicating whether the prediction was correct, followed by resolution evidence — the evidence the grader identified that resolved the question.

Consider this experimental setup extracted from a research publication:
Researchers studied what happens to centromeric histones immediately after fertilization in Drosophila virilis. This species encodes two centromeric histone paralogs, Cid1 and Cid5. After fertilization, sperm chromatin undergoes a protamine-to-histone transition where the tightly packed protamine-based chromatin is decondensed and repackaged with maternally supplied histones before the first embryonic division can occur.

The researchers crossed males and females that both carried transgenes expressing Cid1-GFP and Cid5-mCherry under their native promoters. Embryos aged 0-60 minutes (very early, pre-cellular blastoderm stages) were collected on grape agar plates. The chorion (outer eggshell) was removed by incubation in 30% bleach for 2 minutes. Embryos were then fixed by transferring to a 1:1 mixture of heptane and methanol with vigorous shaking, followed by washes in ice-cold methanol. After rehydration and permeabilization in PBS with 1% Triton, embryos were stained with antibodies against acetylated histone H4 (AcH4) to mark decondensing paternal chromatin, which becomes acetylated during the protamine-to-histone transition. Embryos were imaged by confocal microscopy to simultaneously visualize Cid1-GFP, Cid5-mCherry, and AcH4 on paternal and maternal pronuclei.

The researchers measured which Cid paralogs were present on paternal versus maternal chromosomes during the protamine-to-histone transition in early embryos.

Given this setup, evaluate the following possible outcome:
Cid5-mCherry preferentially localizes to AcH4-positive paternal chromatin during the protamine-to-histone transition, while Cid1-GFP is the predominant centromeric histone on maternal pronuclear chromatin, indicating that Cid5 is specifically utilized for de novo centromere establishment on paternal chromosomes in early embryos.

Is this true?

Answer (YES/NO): NO